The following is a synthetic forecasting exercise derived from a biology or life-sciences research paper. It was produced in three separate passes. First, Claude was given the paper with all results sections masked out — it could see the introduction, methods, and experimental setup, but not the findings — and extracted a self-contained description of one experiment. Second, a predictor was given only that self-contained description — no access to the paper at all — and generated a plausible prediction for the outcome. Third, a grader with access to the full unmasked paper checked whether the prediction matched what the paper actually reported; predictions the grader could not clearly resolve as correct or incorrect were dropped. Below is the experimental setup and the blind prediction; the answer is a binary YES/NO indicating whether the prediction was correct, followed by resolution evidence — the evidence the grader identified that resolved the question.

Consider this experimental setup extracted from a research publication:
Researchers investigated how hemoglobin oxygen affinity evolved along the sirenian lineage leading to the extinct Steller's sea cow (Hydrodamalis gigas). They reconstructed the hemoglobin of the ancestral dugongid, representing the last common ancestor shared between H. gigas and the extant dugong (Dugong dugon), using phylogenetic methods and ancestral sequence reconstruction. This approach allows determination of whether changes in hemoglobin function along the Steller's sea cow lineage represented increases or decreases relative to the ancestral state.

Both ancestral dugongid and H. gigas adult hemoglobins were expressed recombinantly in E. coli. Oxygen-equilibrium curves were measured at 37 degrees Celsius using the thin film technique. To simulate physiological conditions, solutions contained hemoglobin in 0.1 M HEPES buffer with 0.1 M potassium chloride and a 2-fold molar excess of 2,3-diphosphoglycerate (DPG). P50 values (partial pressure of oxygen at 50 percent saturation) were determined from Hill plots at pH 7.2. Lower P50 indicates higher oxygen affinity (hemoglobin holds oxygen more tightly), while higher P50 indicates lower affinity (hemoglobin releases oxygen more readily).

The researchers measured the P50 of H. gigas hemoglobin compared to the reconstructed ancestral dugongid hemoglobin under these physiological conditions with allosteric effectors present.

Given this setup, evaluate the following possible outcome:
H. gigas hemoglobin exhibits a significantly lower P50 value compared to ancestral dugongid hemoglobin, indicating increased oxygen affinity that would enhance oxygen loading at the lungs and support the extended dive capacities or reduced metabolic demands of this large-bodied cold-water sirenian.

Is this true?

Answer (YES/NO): NO